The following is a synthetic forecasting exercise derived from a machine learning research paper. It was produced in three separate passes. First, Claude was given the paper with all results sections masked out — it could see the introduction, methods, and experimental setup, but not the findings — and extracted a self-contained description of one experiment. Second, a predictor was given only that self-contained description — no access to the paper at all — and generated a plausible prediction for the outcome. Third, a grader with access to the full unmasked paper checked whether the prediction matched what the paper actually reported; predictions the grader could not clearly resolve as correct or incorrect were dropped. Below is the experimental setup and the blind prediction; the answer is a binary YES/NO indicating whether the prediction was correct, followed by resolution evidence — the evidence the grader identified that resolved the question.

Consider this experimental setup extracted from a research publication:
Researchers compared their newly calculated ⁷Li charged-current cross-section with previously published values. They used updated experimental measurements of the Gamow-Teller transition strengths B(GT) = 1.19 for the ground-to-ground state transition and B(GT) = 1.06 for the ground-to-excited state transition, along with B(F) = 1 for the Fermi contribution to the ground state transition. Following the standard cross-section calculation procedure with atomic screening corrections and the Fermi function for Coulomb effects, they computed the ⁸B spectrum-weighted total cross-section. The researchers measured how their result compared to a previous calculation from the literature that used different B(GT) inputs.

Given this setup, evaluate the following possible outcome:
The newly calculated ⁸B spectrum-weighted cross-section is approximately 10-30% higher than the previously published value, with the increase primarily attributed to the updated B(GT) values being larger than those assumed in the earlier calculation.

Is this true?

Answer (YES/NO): NO